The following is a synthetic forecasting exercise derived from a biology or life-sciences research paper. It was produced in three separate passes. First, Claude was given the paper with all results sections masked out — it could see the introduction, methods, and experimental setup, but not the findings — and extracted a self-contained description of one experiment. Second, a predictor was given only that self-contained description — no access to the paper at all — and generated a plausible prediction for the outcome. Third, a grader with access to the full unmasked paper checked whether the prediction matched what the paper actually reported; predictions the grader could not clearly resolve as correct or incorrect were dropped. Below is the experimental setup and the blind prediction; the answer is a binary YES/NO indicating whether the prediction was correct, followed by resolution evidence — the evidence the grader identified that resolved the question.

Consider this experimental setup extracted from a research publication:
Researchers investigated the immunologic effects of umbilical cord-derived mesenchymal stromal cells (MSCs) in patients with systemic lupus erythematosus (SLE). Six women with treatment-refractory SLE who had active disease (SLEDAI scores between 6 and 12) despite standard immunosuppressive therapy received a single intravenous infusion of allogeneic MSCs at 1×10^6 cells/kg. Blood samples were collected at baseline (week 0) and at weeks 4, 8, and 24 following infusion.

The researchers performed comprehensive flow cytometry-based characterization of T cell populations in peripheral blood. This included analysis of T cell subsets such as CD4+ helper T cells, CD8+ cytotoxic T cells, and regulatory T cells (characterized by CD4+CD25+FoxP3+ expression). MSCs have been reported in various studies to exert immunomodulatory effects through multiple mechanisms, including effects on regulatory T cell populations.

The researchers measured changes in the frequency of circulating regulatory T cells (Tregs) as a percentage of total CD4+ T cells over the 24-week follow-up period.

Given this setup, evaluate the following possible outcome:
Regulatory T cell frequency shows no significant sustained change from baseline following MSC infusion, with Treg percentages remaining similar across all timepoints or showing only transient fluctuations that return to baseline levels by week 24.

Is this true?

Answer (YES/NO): NO